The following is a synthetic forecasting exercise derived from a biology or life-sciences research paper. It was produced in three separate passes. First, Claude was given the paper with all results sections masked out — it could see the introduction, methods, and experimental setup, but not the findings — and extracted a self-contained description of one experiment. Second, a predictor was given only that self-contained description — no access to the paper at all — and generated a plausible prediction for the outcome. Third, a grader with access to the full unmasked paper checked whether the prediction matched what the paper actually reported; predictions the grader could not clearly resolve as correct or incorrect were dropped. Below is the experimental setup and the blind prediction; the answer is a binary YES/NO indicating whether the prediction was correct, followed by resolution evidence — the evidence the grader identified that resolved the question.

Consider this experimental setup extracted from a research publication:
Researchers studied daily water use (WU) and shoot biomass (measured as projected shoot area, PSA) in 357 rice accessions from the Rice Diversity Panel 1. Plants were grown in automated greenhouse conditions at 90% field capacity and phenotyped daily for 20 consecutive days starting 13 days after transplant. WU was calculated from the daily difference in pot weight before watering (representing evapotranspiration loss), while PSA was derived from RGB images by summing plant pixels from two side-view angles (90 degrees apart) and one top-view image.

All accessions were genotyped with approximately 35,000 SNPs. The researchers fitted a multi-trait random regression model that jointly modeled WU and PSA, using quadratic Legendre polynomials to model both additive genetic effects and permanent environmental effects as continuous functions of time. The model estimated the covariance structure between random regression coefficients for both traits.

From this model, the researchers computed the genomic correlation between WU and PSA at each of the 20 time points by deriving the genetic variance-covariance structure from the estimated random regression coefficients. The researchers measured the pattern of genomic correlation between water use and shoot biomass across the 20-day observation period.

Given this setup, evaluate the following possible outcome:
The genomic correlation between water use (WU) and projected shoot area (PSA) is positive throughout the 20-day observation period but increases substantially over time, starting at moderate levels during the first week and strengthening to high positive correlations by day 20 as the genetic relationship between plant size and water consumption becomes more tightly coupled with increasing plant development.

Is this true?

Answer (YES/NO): NO